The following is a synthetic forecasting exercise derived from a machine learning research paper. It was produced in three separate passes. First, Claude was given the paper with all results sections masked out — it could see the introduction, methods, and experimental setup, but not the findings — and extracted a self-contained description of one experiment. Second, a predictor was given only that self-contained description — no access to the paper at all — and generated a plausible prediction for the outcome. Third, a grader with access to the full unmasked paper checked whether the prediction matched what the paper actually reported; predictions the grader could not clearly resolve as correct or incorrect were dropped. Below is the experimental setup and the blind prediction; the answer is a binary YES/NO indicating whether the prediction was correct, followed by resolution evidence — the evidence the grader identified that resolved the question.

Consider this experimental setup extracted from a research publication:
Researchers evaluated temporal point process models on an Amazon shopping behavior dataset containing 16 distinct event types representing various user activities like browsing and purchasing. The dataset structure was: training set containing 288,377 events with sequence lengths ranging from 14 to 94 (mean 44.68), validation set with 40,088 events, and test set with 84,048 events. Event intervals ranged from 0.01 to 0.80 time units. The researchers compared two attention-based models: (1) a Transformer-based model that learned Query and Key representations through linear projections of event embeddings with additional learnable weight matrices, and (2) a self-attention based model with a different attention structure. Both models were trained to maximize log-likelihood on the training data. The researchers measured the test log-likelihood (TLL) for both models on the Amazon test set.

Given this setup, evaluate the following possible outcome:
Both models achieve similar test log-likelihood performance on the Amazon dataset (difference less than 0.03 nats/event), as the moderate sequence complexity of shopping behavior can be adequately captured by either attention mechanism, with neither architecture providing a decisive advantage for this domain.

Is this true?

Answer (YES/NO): NO